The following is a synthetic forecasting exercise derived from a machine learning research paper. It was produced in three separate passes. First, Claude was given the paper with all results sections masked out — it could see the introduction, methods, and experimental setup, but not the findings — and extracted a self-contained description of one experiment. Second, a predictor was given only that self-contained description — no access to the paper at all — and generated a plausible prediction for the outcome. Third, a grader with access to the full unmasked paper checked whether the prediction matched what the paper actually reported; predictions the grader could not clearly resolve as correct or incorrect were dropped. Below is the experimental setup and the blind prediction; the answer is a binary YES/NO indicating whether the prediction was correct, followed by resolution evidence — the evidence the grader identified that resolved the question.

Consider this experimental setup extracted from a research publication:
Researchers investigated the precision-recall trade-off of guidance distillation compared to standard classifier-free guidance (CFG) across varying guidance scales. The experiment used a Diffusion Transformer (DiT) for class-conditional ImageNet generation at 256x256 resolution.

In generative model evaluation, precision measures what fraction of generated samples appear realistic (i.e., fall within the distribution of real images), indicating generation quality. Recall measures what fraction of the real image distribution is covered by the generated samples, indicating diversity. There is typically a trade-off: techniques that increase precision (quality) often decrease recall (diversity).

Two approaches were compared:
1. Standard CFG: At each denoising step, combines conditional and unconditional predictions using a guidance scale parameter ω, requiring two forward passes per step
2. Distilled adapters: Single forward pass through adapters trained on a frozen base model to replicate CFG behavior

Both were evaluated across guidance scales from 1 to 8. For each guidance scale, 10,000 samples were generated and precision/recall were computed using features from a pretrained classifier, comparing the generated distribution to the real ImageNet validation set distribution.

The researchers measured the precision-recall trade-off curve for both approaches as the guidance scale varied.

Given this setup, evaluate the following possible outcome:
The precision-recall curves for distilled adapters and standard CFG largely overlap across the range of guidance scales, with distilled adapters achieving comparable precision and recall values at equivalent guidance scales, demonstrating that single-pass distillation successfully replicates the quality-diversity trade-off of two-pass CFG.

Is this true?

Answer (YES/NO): NO